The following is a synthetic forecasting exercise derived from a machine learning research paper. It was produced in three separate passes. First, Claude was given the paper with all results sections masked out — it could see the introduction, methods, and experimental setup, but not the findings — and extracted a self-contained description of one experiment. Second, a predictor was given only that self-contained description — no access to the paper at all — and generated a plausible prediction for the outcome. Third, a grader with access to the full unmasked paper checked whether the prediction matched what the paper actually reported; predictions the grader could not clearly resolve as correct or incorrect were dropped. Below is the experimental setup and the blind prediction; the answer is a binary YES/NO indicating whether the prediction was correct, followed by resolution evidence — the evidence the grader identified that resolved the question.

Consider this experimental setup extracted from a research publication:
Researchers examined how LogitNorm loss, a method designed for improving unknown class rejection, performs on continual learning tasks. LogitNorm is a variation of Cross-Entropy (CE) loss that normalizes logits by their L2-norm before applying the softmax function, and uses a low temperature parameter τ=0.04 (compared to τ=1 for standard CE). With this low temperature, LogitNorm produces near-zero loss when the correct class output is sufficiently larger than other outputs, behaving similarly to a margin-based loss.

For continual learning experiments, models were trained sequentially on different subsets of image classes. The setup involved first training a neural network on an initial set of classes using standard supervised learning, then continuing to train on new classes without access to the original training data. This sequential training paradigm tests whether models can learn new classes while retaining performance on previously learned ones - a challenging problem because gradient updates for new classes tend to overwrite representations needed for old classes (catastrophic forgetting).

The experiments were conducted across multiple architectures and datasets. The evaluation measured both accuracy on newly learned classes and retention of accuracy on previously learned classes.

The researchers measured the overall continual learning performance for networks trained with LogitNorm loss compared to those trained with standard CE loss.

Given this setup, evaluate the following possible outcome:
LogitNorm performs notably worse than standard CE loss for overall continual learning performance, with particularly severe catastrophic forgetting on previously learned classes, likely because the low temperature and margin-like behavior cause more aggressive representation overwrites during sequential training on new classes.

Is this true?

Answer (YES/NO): YES